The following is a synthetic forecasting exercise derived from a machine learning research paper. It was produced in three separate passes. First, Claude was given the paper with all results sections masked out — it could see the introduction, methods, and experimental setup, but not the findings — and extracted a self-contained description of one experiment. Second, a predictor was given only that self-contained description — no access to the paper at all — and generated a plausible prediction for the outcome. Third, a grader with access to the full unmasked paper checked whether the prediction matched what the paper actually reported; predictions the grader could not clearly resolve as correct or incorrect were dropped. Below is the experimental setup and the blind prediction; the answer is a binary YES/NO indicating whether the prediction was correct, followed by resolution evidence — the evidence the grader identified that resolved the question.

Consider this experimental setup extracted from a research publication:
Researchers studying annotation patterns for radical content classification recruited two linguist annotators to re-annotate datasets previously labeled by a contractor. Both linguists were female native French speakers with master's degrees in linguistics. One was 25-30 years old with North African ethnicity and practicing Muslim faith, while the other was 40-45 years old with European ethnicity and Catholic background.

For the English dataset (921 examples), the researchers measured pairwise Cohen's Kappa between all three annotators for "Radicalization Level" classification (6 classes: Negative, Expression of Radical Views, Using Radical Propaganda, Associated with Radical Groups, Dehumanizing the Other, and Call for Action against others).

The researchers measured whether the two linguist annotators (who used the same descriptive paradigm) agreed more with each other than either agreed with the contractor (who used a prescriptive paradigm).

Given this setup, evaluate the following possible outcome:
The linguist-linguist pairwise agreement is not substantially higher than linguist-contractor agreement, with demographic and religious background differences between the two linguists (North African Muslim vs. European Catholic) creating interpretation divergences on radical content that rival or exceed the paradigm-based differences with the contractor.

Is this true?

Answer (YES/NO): NO